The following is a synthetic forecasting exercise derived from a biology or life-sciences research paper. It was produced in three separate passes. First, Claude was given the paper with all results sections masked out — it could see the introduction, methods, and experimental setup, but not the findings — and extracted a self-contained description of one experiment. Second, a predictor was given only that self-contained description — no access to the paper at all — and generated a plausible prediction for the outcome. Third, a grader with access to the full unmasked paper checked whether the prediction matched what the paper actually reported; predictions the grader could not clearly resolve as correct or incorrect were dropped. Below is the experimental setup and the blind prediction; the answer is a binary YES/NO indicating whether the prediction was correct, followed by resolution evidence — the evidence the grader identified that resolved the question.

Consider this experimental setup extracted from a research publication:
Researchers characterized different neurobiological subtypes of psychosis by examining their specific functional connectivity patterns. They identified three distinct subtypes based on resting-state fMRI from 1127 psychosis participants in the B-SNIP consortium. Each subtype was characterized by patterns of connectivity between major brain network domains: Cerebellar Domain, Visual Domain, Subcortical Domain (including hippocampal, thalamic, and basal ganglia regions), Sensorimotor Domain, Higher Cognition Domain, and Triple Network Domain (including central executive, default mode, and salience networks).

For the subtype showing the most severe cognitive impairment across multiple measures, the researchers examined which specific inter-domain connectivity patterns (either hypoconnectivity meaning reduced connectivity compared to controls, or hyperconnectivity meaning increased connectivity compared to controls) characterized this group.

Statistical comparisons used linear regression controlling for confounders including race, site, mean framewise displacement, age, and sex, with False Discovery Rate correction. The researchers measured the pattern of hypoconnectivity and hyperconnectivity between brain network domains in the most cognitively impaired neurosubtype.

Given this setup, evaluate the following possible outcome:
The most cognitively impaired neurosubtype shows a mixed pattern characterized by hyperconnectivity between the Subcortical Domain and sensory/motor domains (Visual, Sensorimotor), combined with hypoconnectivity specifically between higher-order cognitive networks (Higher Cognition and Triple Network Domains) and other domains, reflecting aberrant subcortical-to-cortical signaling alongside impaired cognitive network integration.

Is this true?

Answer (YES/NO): NO